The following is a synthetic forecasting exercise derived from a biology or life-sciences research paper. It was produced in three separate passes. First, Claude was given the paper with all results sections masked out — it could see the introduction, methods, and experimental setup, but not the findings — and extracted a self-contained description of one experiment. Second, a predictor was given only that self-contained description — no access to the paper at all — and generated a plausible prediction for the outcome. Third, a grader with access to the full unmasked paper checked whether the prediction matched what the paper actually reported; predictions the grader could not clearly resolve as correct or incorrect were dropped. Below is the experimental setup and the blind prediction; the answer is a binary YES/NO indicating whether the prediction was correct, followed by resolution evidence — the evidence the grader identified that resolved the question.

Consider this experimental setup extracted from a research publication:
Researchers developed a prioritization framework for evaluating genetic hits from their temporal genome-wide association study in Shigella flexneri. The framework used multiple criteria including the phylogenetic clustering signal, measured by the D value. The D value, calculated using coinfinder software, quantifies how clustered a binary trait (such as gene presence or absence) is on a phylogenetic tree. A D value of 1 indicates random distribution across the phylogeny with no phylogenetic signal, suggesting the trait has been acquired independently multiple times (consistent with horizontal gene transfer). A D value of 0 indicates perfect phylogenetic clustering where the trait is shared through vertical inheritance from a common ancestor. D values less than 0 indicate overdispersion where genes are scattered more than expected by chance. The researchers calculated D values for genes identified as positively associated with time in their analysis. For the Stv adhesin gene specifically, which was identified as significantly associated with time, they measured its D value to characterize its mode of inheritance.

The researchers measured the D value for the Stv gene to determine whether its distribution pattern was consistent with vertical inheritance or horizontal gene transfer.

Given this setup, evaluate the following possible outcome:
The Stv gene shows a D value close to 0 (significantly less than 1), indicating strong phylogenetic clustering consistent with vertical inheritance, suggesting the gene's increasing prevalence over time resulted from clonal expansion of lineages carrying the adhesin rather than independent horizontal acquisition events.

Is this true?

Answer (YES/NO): NO